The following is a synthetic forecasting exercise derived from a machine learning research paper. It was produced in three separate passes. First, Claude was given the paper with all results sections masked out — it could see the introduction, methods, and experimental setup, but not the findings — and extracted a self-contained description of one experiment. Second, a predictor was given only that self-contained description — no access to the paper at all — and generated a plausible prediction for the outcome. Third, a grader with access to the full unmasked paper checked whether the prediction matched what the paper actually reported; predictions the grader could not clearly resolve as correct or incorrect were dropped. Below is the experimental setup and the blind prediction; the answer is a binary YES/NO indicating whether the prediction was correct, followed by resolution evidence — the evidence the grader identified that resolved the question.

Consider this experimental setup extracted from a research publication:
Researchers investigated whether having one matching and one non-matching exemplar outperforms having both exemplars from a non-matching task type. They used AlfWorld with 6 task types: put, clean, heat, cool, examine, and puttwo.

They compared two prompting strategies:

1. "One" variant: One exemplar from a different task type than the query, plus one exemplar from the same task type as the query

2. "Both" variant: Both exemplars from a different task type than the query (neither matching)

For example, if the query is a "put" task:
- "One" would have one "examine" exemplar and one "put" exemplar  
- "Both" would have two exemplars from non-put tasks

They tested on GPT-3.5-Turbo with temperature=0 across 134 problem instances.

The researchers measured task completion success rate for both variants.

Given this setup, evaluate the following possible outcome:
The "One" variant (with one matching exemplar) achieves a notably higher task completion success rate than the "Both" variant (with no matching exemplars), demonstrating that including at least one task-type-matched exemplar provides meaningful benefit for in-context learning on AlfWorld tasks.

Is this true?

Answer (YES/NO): YES